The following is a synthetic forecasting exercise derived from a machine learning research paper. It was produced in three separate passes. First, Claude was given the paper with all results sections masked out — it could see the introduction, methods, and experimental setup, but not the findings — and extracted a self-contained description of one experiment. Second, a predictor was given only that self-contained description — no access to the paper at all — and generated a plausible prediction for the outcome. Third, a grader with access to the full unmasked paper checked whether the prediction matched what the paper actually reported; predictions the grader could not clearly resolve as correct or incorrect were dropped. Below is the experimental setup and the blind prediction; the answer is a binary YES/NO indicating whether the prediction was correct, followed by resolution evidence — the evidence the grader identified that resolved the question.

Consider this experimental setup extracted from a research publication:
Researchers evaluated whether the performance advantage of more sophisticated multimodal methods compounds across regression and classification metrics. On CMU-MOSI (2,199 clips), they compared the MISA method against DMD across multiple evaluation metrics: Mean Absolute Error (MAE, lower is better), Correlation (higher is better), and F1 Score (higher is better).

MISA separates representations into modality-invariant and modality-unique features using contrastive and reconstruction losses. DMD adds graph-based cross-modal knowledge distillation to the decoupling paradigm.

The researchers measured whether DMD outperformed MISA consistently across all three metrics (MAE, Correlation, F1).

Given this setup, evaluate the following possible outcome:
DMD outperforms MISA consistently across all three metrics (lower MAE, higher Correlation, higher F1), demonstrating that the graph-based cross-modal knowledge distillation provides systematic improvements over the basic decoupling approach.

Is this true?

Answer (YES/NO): YES